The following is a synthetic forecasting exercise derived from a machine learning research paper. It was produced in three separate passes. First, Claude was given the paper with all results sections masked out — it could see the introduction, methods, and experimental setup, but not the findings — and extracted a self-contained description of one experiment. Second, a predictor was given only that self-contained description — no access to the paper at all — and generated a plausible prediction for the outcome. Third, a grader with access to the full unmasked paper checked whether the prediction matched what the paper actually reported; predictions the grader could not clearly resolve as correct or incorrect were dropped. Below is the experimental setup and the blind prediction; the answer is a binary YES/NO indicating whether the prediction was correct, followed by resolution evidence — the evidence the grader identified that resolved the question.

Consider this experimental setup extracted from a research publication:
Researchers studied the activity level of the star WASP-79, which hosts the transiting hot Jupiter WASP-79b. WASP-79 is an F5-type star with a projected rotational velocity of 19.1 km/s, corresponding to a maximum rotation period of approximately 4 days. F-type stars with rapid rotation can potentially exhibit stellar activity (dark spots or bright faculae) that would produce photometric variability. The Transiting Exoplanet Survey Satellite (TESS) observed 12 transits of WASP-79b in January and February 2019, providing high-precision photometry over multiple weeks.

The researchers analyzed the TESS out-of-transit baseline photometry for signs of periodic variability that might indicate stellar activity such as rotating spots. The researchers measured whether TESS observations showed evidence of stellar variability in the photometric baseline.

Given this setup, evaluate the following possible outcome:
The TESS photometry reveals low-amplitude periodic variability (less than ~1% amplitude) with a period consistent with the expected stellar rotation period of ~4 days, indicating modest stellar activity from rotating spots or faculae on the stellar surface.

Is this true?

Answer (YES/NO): NO